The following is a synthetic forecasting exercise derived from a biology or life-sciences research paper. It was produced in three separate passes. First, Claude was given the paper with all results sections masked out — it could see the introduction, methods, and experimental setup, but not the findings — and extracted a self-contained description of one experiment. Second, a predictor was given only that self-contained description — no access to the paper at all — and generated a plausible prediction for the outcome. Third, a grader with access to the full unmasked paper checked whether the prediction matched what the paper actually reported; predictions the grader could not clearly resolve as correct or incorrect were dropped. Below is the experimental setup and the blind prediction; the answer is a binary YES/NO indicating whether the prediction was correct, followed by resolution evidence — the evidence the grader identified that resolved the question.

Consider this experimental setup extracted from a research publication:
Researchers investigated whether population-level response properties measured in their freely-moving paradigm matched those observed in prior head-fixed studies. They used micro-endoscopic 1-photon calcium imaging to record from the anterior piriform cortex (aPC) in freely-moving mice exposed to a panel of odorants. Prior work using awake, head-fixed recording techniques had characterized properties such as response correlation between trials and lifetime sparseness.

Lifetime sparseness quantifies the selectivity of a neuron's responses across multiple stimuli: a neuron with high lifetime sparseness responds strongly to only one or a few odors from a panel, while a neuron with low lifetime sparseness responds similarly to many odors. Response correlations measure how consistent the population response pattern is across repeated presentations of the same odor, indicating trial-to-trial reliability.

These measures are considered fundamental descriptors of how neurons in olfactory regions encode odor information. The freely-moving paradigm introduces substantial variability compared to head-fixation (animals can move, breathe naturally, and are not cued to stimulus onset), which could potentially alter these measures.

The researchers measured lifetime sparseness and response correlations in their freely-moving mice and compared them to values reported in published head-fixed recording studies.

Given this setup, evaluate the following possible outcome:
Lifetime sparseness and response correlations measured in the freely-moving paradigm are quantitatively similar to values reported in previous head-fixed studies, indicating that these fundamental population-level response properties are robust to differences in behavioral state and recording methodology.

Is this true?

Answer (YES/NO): YES